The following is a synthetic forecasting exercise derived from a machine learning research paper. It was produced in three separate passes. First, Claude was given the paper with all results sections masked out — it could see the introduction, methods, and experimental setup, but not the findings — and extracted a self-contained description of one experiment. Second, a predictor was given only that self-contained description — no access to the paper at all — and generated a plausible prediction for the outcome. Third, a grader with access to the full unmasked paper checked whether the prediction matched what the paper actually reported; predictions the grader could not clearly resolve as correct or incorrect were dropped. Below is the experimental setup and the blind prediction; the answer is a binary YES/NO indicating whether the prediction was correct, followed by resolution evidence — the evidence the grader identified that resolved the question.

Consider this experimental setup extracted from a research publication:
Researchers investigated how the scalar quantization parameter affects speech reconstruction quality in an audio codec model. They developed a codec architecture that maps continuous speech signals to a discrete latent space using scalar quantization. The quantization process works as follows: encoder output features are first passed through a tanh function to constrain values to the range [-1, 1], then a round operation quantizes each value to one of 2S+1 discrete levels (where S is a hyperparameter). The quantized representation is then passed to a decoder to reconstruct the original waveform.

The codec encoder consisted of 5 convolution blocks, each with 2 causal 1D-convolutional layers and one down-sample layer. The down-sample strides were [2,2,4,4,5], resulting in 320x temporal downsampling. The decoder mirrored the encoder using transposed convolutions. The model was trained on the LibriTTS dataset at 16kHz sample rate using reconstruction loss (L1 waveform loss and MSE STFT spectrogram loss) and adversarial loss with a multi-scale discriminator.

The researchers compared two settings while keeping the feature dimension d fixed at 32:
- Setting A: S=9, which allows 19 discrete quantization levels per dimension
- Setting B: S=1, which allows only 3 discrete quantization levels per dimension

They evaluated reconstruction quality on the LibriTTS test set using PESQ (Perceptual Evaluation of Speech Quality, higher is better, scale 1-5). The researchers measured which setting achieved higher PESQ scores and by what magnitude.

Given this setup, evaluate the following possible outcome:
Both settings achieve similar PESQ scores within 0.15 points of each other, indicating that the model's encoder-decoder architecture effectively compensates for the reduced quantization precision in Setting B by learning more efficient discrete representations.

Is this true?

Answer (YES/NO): NO